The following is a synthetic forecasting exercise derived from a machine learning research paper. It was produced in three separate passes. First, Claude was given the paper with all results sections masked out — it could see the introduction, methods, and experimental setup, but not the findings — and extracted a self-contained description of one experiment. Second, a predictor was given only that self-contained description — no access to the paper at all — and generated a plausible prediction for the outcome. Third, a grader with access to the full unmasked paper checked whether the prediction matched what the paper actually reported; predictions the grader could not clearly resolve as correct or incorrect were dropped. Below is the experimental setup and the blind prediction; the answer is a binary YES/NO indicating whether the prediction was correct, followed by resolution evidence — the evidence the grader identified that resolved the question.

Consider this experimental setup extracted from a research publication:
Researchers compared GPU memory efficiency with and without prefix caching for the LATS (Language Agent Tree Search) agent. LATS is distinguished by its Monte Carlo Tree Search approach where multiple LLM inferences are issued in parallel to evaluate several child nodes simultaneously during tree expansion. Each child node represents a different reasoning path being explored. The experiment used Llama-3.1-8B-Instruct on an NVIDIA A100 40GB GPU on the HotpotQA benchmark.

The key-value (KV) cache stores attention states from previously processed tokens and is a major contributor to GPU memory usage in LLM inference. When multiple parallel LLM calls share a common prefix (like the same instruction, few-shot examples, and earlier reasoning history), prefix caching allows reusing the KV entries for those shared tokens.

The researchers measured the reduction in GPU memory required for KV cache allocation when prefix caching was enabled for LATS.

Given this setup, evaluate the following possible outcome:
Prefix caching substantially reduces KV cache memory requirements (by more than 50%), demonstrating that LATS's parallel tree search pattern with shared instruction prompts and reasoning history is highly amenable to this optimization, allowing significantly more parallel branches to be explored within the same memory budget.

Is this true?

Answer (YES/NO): YES